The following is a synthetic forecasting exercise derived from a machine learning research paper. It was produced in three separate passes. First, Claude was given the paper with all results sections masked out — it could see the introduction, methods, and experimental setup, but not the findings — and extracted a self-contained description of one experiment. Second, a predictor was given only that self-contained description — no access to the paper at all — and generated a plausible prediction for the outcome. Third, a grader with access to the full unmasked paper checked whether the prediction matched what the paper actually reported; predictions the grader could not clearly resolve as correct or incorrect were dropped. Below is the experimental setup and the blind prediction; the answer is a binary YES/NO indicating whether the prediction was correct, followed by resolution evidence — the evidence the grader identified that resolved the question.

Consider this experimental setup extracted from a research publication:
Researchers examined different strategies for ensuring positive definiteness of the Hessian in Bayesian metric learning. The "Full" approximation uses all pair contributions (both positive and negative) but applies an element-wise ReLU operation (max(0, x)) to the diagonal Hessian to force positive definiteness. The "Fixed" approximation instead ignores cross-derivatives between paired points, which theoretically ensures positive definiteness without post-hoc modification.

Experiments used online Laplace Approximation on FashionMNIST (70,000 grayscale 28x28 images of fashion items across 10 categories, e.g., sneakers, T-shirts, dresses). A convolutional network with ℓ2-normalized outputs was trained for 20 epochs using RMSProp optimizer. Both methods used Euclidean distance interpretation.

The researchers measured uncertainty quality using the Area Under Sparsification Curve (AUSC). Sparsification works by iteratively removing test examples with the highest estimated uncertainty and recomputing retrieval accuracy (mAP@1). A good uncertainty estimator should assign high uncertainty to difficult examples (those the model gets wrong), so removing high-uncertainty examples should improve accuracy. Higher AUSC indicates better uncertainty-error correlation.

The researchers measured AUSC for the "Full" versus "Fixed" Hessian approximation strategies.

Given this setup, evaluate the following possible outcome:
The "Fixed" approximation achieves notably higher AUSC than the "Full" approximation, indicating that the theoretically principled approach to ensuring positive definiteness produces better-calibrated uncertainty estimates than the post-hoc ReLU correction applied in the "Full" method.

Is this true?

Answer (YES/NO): NO